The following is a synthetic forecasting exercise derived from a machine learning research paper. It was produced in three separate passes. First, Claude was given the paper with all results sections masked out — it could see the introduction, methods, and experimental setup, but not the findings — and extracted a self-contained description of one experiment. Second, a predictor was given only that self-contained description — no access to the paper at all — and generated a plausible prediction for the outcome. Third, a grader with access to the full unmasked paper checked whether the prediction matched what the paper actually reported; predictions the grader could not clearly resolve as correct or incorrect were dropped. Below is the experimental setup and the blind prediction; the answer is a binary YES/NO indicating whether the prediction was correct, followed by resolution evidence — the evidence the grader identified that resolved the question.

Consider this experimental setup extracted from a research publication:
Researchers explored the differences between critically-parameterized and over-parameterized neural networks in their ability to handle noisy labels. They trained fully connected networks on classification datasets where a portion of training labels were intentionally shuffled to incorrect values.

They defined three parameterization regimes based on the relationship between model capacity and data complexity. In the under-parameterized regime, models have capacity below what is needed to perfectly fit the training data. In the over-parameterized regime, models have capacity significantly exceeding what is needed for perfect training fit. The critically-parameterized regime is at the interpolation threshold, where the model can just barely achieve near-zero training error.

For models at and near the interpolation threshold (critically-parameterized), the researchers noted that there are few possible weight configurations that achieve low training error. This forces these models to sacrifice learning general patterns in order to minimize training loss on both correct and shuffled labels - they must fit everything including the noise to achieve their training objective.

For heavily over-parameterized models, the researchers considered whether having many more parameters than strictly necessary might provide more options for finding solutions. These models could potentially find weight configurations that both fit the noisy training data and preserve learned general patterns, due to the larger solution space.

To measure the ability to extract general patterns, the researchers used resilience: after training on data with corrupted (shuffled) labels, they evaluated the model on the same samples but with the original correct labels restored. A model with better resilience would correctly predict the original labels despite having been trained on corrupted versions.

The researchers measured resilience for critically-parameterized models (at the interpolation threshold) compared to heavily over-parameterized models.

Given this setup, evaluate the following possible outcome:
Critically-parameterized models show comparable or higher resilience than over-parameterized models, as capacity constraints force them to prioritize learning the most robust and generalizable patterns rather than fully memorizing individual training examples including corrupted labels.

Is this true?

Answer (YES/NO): NO